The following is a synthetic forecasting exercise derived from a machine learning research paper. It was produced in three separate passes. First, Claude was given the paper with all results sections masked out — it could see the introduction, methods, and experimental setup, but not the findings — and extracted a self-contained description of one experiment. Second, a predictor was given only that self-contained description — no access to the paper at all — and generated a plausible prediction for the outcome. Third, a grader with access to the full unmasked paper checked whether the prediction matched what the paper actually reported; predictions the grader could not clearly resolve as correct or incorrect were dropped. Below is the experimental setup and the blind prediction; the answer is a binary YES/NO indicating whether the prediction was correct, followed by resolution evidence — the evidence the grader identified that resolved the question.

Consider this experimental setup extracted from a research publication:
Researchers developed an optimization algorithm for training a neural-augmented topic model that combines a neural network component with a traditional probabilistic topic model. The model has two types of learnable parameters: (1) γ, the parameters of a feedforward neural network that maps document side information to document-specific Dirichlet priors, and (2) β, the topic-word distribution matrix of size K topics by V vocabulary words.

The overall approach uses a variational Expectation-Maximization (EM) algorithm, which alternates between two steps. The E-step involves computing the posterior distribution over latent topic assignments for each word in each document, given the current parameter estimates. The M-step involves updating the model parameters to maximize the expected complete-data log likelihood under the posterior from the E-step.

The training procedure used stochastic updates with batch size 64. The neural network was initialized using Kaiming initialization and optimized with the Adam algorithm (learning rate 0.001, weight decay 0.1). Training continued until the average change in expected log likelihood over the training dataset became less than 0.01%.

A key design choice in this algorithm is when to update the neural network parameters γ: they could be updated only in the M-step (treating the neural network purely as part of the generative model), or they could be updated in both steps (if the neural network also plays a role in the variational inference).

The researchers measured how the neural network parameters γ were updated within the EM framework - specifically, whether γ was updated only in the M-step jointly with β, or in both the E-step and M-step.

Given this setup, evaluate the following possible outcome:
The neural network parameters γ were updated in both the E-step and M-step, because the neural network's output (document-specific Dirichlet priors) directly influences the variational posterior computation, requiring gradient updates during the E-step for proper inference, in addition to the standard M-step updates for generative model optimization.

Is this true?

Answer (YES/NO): NO